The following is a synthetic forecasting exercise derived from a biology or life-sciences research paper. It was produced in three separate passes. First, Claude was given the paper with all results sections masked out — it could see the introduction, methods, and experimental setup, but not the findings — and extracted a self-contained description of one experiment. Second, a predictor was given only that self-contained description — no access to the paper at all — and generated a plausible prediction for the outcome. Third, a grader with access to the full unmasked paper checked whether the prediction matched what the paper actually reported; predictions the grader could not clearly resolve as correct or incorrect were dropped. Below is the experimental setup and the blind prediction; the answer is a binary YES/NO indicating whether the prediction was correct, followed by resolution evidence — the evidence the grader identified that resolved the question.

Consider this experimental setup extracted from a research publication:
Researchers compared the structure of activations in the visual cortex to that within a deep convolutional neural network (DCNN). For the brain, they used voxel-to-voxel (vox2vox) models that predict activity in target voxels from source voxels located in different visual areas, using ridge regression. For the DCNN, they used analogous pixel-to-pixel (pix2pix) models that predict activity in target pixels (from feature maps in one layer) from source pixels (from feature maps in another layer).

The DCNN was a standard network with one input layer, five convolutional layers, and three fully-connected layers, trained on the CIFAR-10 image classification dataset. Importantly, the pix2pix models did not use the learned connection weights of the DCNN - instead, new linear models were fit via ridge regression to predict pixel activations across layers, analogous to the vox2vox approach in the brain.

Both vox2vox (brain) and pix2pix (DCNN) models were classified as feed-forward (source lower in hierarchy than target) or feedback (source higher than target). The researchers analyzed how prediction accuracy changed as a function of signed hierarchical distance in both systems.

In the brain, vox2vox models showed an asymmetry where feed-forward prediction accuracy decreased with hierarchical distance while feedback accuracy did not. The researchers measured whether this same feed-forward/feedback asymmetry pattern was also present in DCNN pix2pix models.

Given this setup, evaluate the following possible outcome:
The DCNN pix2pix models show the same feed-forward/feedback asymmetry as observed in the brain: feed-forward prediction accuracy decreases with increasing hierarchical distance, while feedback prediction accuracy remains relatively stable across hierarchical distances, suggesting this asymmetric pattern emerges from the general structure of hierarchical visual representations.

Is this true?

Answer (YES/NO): NO